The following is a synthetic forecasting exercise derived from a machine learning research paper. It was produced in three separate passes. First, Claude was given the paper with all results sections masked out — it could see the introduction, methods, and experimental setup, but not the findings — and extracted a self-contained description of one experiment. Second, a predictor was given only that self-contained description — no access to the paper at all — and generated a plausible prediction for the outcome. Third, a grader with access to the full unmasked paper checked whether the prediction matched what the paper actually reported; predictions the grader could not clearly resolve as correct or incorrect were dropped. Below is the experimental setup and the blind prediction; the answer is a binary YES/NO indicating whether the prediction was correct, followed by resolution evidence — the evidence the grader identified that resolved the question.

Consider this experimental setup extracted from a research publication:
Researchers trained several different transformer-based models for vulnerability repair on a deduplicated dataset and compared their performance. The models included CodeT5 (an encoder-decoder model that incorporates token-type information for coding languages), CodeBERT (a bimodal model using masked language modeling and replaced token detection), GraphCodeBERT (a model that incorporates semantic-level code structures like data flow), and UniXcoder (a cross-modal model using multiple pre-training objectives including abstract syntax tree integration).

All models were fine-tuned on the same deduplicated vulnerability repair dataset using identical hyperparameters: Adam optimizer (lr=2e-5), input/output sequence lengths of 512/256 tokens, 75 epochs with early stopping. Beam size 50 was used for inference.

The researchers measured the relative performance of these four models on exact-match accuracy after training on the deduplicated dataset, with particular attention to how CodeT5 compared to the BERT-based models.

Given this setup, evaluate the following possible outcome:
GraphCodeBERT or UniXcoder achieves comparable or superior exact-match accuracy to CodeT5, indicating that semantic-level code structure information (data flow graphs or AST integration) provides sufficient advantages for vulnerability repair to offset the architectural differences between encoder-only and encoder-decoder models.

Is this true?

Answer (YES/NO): NO